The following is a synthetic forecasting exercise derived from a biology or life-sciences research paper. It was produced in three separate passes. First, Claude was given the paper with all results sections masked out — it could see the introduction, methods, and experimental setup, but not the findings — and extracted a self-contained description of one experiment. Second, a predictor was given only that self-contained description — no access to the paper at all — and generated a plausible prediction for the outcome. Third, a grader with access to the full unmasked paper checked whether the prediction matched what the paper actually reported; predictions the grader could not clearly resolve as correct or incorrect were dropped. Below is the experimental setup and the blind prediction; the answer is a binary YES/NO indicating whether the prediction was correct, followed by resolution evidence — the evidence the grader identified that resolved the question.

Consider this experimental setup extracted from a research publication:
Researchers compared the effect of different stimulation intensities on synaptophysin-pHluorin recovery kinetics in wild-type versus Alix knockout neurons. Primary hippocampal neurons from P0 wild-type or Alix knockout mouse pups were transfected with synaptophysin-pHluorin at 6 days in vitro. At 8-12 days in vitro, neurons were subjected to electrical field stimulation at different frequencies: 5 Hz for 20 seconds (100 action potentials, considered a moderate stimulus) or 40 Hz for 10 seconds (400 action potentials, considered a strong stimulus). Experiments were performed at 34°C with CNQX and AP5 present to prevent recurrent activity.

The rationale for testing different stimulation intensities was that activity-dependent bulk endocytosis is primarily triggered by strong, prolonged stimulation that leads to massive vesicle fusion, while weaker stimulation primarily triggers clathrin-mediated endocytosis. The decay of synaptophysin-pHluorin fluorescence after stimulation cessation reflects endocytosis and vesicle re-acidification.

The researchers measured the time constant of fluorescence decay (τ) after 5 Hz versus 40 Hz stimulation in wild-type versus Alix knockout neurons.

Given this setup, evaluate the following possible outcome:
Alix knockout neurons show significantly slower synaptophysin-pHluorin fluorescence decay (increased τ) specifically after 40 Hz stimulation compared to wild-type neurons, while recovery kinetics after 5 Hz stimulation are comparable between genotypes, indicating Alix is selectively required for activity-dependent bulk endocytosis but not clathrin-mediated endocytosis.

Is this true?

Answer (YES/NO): NO